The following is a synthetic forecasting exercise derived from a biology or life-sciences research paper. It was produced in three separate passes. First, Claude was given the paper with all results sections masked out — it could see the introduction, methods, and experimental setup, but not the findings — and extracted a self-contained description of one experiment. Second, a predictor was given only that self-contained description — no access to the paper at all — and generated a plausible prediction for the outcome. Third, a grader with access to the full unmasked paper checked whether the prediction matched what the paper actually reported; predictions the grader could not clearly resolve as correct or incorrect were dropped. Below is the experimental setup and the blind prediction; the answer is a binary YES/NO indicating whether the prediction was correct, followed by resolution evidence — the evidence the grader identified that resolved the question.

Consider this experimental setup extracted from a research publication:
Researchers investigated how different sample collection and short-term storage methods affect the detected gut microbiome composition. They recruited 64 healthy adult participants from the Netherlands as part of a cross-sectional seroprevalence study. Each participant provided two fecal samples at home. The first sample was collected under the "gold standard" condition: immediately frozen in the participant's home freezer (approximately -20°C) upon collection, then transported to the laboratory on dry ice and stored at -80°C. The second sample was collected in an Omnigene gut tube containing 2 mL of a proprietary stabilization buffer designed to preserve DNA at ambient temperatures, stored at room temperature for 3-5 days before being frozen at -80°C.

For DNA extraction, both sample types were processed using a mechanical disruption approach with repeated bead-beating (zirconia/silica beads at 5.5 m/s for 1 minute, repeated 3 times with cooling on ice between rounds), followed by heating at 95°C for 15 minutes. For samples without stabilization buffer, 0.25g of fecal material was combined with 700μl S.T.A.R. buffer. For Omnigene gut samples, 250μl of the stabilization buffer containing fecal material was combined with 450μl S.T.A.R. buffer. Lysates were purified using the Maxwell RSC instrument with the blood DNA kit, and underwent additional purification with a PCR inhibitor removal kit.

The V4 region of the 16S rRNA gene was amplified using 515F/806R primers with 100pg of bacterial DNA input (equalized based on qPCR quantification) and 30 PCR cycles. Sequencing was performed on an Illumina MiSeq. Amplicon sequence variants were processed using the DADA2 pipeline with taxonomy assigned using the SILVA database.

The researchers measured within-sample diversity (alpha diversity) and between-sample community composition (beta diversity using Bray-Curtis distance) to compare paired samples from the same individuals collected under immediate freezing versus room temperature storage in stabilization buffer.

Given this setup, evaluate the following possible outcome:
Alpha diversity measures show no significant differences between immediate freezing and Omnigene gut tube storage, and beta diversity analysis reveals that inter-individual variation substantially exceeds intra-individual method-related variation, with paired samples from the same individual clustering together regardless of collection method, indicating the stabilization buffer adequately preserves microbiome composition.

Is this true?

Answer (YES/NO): NO